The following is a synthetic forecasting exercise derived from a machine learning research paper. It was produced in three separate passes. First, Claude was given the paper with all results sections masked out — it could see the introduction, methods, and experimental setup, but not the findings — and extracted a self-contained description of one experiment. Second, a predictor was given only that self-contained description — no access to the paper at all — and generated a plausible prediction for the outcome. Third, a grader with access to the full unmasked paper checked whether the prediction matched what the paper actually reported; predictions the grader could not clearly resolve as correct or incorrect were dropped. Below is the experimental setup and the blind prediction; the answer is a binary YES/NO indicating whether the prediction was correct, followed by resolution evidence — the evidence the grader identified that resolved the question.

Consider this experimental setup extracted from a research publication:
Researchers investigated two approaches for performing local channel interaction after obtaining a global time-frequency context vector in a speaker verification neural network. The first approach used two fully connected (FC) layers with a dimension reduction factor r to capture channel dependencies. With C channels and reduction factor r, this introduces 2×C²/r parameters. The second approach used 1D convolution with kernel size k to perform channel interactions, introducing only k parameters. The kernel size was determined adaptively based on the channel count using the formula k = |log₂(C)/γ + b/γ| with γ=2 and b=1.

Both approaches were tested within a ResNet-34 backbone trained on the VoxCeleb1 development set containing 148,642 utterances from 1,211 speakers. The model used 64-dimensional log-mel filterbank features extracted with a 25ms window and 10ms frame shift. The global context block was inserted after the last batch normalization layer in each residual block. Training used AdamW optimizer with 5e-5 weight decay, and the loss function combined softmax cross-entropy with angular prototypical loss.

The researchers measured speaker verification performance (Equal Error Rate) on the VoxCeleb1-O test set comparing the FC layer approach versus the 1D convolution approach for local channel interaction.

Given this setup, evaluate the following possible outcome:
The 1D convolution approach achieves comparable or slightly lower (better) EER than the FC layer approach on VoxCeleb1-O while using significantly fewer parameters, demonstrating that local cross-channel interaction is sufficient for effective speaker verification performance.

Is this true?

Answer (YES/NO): NO